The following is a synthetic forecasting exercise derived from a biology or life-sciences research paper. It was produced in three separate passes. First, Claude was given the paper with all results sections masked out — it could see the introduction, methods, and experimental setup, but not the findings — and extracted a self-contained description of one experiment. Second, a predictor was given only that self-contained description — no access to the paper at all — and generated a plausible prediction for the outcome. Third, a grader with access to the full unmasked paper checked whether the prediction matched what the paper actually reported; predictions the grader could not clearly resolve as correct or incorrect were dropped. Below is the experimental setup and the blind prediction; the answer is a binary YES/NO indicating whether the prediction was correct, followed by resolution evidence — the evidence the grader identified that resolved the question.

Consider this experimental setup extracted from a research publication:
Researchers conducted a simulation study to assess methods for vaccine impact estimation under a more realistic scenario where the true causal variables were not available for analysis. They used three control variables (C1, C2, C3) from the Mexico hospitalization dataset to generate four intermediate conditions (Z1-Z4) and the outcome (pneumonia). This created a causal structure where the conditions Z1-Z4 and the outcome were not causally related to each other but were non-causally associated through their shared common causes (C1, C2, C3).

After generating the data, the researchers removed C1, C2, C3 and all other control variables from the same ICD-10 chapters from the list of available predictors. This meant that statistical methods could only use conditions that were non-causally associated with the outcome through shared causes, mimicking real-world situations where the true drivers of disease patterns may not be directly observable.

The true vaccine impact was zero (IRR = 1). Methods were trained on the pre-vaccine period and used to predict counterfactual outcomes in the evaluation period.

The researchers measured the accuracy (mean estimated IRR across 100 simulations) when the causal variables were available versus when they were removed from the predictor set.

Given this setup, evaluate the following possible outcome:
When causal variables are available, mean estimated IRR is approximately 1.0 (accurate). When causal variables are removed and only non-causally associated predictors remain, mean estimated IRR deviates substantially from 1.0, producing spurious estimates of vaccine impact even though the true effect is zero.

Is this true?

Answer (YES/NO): NO